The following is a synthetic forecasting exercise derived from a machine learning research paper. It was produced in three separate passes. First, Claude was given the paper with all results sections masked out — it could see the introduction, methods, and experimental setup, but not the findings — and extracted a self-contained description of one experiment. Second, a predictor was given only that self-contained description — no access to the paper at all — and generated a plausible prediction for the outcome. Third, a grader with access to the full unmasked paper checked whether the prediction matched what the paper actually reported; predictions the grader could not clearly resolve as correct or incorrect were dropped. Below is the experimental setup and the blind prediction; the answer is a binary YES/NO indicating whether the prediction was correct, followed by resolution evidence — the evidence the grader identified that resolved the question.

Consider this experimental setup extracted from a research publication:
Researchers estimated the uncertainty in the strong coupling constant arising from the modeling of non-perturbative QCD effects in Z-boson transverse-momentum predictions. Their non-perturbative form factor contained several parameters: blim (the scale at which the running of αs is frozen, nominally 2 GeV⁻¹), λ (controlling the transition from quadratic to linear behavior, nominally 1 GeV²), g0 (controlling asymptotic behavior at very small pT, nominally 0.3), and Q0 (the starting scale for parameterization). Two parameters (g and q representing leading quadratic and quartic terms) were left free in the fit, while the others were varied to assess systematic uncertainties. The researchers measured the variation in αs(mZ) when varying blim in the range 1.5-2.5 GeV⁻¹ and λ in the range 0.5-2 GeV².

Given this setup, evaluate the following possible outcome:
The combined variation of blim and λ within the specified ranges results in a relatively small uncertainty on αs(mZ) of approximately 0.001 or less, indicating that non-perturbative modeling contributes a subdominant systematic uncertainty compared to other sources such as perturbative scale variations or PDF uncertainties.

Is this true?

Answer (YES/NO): YES